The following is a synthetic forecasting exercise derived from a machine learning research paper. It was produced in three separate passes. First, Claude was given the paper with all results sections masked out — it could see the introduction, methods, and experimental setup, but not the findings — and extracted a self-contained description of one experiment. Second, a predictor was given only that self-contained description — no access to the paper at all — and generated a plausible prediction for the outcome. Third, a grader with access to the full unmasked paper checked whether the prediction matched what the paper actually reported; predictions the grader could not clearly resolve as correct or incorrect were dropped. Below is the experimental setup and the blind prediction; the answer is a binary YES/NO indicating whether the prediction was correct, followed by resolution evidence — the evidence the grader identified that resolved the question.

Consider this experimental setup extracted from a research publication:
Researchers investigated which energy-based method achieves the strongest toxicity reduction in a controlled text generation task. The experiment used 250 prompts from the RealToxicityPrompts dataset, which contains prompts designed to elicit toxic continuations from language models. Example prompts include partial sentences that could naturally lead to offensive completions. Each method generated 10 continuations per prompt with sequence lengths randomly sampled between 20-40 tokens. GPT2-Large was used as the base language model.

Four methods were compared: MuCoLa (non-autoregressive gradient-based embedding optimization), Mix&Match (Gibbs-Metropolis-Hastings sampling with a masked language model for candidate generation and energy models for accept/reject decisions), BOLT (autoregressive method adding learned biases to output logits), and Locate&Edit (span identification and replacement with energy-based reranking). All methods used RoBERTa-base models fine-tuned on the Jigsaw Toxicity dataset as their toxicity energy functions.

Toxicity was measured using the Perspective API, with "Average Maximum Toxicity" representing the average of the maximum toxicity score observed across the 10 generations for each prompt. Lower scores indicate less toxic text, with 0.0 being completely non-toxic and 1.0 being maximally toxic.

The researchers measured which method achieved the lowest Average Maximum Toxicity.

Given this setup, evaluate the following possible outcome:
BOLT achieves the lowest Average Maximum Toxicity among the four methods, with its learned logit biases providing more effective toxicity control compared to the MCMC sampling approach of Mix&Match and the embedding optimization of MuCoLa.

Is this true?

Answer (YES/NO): NO